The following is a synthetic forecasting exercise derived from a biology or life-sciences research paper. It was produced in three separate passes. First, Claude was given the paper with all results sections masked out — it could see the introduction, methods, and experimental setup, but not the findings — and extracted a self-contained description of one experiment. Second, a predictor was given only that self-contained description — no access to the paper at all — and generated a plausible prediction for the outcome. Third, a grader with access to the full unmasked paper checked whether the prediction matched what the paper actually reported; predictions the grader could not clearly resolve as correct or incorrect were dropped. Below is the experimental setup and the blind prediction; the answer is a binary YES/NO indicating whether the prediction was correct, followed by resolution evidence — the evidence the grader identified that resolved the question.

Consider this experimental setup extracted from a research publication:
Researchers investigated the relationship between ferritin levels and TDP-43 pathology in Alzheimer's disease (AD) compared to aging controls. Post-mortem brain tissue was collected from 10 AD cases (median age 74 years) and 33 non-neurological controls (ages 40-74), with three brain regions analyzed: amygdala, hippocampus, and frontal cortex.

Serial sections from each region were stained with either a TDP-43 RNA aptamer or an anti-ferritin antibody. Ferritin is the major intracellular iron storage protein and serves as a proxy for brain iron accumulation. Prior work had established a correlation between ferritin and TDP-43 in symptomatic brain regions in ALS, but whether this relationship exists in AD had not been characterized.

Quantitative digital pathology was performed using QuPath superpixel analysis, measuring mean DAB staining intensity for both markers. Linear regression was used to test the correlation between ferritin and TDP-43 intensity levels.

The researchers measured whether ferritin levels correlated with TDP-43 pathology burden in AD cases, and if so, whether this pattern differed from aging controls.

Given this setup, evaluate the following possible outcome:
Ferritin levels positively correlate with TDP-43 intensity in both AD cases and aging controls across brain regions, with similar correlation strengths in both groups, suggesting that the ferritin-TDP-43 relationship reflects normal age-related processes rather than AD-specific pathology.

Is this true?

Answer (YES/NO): NO